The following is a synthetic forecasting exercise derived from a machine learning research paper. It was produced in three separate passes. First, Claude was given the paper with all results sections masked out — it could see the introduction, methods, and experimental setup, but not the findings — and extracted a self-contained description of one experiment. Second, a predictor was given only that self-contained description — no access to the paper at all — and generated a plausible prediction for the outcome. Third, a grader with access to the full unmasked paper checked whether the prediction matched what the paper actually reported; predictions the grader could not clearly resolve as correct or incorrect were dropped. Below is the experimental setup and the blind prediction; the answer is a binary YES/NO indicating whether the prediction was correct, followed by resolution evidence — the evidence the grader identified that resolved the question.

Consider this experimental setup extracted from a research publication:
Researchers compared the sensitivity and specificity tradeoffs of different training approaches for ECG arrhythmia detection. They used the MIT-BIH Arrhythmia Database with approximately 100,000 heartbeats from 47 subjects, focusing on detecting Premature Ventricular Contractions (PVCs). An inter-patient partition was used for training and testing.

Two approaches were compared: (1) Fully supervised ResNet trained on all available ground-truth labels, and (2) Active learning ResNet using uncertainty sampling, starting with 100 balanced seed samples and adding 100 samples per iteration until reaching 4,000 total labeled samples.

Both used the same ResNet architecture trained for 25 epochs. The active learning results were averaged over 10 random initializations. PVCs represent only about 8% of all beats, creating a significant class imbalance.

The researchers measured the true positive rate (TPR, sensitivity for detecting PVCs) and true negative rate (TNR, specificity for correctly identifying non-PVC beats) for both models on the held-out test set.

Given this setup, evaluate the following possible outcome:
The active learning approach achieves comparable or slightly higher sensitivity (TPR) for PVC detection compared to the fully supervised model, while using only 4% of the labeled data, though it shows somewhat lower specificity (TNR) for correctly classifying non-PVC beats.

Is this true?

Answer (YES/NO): NO